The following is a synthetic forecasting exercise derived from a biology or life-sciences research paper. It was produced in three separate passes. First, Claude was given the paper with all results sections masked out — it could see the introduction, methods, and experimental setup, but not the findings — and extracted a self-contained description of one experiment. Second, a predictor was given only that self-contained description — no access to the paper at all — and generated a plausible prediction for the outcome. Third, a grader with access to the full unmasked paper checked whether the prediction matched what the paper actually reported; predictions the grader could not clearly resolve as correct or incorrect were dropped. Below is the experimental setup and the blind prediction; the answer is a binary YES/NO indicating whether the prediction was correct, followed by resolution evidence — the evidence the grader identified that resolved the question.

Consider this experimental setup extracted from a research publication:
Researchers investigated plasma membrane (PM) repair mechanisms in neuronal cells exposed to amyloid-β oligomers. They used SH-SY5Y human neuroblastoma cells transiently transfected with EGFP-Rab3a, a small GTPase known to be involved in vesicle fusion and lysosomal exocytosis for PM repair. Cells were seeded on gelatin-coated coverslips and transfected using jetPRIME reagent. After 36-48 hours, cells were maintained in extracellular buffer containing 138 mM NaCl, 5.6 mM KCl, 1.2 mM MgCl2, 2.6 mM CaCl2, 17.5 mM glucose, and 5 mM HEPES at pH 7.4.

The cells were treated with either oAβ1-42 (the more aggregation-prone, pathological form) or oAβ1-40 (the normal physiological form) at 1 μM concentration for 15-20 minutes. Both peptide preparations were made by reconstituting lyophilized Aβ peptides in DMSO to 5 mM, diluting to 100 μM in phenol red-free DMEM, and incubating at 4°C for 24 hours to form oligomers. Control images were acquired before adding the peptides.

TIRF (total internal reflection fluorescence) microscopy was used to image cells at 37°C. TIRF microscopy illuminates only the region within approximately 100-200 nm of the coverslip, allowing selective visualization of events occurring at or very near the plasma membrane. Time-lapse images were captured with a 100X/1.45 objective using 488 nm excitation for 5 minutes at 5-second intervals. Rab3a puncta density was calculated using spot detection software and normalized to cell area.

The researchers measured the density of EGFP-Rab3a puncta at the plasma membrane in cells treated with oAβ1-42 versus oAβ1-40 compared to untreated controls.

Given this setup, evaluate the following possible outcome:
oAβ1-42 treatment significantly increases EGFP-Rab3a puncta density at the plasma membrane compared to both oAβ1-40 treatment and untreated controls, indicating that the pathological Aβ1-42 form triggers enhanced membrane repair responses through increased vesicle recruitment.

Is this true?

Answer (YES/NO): YES